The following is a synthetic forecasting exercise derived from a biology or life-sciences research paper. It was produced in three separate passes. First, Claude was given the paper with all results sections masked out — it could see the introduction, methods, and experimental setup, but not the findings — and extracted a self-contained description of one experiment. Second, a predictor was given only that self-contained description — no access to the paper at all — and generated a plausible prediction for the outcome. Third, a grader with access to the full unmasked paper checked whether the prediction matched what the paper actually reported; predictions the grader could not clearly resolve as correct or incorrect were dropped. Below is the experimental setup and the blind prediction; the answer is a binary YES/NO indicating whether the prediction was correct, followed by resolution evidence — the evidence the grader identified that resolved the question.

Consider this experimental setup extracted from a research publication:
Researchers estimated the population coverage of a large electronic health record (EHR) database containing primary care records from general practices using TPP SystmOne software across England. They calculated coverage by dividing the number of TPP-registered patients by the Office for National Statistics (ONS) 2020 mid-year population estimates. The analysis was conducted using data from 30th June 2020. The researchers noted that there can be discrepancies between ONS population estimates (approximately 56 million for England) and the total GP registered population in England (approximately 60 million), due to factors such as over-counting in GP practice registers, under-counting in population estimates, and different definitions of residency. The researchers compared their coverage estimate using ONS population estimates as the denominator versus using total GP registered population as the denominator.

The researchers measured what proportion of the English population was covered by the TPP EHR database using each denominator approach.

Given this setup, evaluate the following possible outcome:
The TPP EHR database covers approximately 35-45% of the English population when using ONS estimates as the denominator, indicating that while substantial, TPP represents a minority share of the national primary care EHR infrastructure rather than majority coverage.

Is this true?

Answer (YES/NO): YES